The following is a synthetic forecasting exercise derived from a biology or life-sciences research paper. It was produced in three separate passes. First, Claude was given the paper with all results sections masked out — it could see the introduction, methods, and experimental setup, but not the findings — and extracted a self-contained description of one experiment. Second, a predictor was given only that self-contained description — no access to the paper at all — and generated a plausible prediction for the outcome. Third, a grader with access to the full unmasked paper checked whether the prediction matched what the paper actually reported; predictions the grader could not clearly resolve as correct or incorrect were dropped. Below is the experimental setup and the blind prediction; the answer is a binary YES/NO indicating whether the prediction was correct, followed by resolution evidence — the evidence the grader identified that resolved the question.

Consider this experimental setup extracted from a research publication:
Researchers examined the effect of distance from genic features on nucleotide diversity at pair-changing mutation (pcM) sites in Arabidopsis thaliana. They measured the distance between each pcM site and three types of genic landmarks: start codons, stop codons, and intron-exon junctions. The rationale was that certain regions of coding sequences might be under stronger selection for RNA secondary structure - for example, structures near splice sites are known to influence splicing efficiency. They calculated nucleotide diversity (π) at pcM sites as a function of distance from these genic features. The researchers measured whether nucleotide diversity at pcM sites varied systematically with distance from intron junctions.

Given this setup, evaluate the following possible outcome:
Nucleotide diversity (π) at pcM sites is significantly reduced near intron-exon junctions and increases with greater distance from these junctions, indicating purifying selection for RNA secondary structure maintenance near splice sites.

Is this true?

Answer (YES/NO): NO